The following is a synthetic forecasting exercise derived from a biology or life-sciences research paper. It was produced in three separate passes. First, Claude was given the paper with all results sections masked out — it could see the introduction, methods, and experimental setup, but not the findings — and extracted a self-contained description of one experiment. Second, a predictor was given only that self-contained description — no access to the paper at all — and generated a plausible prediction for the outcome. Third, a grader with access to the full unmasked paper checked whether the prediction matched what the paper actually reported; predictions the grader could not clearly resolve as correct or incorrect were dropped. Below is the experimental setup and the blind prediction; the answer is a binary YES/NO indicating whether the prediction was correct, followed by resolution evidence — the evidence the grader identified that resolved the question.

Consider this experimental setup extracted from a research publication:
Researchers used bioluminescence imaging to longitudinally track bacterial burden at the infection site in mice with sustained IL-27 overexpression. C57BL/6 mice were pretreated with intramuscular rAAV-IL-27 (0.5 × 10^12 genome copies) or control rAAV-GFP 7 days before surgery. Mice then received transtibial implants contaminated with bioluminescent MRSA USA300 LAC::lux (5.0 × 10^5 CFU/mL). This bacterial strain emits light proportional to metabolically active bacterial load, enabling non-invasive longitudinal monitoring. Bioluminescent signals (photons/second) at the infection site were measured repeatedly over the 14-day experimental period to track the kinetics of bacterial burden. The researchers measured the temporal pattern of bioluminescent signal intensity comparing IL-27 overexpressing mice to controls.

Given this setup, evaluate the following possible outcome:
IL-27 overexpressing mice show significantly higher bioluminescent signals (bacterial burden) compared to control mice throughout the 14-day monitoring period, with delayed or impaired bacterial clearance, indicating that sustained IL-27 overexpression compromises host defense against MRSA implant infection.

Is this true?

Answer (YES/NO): NO